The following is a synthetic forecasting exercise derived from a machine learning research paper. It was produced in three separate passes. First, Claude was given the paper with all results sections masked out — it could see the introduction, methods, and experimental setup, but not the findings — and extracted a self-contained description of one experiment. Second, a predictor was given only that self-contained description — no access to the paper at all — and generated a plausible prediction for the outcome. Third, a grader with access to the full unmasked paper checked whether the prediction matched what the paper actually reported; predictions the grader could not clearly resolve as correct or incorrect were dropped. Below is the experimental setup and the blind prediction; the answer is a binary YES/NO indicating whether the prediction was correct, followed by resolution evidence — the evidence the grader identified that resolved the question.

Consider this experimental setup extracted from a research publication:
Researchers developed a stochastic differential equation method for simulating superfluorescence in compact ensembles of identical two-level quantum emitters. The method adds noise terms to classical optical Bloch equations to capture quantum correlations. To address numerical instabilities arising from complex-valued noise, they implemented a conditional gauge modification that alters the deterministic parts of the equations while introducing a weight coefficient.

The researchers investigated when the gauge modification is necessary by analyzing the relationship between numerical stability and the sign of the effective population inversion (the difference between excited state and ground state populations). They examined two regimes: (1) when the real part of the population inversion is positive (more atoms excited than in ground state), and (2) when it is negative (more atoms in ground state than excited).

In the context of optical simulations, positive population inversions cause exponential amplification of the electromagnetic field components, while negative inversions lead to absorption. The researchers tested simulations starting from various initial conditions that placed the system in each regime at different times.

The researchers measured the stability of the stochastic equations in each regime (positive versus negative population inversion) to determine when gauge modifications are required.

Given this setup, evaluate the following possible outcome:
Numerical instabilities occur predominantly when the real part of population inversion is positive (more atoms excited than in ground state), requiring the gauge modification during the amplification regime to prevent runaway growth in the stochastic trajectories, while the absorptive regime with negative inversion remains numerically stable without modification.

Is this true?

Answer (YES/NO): YES